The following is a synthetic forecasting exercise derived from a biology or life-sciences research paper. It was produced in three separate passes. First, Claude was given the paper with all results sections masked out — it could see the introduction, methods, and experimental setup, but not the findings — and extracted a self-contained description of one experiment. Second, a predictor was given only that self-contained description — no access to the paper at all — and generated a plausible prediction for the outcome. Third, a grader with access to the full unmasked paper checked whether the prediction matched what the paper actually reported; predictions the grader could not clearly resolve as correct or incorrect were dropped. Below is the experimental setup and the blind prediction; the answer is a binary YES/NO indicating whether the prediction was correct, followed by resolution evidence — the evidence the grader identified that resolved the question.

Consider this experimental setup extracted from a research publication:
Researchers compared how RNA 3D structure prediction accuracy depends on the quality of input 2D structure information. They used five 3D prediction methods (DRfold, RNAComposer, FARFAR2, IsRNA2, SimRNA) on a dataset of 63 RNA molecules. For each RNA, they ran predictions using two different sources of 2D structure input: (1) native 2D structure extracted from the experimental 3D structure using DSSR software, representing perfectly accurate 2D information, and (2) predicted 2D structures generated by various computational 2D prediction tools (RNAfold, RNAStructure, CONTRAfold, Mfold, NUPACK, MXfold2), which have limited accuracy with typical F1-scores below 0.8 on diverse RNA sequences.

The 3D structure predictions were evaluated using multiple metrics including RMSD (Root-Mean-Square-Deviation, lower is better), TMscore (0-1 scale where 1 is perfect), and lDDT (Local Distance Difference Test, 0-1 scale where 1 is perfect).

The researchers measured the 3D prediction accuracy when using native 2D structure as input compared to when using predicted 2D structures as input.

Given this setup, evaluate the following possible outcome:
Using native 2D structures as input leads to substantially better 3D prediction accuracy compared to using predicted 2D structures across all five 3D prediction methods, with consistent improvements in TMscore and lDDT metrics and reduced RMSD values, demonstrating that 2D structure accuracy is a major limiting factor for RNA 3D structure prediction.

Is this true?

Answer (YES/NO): NO